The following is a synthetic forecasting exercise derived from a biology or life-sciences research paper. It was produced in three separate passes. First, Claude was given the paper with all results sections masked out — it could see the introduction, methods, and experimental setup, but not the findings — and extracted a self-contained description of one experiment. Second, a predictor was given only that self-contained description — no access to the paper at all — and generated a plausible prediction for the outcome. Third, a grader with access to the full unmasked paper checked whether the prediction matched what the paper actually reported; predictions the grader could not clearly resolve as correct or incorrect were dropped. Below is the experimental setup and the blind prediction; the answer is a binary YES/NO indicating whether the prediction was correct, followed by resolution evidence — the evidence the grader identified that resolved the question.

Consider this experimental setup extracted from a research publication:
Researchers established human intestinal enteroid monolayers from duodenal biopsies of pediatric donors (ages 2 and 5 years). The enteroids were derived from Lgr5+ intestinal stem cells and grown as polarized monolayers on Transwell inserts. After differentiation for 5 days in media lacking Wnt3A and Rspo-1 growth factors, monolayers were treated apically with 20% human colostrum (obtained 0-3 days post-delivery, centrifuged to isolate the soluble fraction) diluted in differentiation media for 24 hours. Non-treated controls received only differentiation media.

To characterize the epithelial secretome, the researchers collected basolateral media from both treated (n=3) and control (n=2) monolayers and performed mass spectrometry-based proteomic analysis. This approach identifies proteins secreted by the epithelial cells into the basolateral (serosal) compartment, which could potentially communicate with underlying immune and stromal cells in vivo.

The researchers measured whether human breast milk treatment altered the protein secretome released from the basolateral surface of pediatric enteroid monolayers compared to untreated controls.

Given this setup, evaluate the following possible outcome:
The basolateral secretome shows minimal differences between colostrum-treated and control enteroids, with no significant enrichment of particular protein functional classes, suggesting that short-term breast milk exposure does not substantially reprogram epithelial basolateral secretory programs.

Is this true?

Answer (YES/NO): NO